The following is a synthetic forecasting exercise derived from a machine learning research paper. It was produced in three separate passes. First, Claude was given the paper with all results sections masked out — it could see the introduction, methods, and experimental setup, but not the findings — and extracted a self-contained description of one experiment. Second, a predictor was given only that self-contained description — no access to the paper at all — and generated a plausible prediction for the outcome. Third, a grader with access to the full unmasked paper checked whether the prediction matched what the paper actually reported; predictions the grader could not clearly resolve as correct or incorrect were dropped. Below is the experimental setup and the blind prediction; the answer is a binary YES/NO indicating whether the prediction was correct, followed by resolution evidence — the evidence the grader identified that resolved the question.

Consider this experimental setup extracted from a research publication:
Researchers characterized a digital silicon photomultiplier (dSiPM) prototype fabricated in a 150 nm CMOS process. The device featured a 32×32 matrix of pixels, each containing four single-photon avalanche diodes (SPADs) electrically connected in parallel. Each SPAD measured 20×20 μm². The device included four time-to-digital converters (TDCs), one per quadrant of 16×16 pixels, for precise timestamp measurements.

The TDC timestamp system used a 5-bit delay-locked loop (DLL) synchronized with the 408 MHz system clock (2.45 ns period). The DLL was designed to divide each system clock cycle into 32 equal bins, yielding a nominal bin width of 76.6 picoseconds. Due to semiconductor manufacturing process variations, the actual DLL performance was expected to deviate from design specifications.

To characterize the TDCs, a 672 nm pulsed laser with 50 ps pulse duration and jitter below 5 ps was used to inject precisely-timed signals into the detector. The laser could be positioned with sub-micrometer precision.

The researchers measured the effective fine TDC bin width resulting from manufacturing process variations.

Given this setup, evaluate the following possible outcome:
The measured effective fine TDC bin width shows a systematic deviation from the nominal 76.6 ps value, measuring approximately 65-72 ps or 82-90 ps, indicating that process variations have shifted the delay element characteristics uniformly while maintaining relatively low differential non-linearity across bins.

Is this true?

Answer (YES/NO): NO